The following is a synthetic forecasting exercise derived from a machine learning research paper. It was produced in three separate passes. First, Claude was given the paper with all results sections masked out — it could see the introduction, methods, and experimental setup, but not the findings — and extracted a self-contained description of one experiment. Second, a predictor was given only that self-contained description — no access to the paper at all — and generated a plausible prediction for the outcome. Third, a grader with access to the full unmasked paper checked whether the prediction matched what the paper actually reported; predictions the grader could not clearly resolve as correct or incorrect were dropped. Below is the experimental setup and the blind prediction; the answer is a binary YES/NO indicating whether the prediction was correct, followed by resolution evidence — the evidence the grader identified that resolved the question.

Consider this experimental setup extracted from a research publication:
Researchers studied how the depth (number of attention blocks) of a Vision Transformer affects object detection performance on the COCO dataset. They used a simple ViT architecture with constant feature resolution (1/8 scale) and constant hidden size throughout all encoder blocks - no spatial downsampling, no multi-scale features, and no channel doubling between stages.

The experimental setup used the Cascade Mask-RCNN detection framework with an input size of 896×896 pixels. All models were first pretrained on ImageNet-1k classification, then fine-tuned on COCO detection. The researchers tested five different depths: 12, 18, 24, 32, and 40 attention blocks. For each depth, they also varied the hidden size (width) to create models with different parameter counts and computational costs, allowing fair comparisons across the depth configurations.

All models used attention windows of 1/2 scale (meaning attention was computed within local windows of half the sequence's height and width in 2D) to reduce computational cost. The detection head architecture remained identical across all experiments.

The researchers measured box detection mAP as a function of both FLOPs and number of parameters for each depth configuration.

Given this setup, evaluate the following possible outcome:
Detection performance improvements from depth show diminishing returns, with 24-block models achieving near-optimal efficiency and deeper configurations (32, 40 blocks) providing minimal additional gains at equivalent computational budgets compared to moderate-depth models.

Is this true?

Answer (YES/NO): NO